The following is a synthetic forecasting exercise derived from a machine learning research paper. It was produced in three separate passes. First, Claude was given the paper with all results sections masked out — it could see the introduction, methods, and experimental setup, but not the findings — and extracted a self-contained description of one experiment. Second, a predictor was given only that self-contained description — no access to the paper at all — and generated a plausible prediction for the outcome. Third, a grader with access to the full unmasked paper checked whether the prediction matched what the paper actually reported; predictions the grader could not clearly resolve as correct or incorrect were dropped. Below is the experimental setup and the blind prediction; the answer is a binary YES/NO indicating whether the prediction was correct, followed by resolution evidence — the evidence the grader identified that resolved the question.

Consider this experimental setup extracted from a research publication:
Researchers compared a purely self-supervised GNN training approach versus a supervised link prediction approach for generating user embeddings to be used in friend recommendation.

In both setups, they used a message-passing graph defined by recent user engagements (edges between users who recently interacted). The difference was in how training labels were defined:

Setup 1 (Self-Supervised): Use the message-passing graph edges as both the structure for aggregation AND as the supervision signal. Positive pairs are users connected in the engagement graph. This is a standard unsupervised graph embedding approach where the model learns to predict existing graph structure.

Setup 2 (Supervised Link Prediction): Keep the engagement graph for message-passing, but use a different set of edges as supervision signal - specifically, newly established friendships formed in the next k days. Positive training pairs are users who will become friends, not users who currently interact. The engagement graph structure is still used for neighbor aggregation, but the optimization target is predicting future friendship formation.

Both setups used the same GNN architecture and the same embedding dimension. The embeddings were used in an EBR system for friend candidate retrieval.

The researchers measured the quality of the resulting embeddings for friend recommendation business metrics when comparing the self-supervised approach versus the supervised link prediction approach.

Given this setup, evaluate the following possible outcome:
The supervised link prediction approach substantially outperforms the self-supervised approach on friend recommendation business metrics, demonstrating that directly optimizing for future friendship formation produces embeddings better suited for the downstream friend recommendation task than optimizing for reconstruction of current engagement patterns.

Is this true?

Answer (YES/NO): NO